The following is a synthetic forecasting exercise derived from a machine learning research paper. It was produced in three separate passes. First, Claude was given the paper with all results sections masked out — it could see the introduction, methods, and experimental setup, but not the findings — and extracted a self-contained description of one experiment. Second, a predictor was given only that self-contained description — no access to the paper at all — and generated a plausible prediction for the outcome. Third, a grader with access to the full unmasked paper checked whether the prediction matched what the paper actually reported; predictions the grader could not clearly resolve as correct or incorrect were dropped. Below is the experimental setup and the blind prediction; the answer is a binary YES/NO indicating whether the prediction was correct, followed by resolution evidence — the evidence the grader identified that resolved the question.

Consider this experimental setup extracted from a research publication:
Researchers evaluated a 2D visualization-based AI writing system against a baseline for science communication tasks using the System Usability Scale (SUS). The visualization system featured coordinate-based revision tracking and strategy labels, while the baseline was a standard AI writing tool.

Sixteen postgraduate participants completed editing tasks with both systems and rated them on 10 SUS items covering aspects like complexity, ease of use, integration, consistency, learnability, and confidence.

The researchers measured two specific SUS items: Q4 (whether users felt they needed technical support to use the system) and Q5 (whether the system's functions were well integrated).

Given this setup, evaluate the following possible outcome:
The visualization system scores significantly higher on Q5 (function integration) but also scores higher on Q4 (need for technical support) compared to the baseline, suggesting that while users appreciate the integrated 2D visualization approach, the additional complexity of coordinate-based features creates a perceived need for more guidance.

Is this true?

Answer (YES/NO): YES